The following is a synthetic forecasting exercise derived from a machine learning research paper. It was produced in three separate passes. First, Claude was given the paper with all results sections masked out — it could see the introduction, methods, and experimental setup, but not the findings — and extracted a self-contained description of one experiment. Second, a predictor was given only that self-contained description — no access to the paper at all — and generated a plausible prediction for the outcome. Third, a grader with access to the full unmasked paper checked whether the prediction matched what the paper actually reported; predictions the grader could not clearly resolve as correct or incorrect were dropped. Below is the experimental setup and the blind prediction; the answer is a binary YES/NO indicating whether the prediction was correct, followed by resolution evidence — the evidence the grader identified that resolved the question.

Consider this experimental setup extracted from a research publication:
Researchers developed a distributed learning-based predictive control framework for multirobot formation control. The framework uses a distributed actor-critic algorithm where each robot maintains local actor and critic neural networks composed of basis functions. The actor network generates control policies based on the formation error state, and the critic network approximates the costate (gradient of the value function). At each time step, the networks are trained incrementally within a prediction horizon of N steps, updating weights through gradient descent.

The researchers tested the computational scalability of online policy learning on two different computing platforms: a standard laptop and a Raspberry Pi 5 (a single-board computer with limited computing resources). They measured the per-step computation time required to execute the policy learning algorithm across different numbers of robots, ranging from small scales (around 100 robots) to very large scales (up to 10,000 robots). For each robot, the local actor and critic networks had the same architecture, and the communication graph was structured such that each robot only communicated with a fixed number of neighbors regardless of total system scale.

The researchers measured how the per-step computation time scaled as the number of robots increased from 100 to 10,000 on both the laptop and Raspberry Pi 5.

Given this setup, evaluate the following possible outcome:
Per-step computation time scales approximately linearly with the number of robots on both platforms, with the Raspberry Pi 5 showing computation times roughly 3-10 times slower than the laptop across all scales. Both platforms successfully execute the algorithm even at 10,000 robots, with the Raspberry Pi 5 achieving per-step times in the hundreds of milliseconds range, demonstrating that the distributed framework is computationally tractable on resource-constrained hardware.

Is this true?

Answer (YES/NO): NO